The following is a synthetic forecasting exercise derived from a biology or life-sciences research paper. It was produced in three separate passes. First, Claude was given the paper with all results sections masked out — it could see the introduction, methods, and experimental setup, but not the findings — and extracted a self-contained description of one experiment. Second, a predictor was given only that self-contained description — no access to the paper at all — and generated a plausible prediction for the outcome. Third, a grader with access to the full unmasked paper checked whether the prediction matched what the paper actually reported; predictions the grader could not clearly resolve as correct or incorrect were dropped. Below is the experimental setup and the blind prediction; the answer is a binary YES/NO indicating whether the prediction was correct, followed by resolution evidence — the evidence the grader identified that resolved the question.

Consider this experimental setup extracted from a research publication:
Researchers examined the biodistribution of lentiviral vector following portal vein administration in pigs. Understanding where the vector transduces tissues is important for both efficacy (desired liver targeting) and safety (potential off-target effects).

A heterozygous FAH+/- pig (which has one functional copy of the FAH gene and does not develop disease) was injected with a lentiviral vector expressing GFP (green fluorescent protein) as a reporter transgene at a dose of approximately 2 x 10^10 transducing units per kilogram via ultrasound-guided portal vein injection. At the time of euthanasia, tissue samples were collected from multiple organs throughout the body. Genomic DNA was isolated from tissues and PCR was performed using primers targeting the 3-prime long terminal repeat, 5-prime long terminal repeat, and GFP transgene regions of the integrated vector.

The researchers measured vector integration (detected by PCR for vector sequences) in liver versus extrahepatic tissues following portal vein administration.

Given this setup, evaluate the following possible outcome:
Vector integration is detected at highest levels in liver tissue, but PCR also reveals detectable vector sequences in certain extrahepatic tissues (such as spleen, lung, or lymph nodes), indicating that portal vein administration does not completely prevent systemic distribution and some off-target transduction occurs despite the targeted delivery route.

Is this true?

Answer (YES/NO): NO